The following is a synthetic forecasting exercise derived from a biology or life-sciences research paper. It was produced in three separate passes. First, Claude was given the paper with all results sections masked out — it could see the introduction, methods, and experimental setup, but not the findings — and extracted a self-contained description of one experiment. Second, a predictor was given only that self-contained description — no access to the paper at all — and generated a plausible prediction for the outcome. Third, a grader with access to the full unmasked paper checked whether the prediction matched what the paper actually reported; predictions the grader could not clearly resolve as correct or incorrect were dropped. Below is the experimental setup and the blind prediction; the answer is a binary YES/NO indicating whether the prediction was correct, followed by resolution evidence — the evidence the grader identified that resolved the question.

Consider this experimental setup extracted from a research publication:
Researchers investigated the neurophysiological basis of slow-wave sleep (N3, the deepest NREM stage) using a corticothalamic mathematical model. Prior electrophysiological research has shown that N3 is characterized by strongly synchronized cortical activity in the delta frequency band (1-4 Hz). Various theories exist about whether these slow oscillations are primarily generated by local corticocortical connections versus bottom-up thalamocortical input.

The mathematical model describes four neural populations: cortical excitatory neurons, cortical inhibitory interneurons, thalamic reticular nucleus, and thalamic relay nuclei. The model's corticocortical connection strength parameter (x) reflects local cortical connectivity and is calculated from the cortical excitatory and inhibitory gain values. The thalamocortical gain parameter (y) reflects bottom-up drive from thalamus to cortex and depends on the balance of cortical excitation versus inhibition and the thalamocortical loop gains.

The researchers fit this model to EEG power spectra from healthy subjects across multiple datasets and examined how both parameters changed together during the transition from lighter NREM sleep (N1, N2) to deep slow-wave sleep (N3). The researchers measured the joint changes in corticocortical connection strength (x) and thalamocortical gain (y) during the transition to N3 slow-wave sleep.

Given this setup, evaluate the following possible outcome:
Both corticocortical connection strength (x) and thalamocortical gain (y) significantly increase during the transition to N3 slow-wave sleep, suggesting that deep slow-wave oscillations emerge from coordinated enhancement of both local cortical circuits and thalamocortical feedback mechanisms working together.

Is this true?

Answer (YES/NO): NO